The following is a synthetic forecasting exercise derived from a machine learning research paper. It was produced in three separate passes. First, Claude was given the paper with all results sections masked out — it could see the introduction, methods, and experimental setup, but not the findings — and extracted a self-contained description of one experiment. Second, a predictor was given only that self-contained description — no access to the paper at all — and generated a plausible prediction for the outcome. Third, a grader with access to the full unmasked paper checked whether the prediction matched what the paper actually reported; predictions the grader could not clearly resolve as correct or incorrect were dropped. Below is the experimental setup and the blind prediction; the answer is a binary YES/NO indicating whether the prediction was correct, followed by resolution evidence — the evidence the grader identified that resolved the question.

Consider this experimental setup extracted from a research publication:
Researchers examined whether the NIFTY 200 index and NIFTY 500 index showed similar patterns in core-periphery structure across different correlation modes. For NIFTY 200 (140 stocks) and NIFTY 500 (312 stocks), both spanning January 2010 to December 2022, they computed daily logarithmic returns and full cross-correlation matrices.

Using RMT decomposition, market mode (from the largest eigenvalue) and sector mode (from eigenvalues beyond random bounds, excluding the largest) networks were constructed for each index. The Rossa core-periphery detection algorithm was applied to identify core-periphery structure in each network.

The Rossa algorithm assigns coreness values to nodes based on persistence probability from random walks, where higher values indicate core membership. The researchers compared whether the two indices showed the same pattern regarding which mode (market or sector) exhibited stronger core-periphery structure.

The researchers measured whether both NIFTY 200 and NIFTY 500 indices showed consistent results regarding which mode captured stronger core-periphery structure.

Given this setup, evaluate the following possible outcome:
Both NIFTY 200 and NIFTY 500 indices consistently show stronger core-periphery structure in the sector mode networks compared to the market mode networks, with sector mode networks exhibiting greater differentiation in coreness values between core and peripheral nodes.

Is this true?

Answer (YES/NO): NO